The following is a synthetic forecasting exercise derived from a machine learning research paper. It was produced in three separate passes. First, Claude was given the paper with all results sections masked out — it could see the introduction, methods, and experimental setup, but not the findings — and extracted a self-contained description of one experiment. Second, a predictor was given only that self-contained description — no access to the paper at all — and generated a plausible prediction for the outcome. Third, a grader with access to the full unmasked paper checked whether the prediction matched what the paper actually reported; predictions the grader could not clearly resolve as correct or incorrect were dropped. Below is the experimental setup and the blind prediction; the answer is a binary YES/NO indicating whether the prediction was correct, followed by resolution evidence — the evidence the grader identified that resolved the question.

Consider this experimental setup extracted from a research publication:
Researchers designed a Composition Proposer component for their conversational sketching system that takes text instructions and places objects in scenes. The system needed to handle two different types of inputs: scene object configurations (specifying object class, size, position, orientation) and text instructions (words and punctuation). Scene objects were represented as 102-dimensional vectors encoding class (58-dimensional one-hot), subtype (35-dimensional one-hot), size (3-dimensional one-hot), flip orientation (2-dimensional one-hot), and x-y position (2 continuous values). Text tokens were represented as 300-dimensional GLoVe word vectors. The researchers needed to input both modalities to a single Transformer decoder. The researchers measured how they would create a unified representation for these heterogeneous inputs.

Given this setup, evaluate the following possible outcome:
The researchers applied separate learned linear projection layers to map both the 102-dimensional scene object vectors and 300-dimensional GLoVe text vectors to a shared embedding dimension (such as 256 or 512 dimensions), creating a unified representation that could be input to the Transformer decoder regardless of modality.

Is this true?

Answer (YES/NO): NO